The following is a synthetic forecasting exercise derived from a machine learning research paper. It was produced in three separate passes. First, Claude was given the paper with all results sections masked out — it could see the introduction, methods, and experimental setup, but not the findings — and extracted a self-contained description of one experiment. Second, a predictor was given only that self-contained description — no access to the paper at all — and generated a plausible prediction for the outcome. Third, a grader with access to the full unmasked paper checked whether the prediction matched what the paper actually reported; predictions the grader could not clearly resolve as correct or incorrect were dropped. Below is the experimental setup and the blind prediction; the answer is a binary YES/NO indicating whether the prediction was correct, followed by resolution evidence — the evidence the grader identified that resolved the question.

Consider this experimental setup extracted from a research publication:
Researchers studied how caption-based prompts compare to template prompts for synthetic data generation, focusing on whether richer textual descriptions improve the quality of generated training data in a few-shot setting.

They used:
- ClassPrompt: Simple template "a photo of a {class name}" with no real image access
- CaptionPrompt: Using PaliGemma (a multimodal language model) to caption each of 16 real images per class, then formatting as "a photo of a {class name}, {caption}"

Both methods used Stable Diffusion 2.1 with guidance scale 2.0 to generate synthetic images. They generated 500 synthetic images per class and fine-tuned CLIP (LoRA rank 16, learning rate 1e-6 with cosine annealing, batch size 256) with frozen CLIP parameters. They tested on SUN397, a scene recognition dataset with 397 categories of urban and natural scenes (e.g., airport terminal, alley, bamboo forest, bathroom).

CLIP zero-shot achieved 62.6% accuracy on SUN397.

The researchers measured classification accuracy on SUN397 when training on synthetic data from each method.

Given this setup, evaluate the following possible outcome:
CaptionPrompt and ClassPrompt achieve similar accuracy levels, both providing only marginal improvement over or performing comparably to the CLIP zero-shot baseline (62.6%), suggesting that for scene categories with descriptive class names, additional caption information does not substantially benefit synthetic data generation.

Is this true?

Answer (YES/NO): NO